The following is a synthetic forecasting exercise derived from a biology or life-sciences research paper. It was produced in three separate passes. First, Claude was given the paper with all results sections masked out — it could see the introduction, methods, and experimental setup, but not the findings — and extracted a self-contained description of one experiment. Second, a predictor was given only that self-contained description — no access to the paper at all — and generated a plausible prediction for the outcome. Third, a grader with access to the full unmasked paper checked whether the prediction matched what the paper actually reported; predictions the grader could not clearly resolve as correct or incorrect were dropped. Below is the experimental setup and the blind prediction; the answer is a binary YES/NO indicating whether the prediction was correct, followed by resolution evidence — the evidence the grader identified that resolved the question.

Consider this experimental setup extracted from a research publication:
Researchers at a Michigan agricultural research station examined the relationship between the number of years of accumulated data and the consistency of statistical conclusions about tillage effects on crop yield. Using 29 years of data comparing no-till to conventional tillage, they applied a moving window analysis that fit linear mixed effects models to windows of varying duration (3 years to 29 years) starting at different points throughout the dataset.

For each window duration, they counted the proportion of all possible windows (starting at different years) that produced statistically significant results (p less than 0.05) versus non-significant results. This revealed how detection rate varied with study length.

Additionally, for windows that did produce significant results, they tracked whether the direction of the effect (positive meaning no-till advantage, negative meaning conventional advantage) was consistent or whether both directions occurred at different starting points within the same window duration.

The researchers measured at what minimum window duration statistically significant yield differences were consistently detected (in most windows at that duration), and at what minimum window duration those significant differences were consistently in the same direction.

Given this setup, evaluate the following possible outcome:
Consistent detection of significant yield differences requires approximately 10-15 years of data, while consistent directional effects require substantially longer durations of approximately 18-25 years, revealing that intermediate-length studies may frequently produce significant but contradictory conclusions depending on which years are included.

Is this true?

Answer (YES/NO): NO